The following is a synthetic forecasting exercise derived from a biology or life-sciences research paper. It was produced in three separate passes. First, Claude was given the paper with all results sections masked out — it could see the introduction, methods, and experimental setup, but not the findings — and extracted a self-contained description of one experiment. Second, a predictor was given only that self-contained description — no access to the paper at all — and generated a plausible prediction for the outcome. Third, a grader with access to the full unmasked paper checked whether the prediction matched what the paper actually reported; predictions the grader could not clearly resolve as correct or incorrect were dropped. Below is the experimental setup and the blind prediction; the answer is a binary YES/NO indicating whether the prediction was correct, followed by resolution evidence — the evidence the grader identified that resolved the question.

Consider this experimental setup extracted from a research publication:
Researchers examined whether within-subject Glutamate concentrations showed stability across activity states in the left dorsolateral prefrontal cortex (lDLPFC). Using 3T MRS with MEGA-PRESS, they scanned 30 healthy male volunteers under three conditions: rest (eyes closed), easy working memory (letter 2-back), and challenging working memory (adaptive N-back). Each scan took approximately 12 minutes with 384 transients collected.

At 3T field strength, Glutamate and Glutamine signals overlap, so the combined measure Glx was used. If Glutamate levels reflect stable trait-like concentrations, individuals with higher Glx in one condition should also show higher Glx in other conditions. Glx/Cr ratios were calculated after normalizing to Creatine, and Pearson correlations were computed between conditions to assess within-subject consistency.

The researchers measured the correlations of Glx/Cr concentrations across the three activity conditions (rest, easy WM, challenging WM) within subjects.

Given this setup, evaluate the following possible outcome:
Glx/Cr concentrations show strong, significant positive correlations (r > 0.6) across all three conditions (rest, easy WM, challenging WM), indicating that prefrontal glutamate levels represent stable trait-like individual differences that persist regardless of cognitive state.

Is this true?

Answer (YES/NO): NO